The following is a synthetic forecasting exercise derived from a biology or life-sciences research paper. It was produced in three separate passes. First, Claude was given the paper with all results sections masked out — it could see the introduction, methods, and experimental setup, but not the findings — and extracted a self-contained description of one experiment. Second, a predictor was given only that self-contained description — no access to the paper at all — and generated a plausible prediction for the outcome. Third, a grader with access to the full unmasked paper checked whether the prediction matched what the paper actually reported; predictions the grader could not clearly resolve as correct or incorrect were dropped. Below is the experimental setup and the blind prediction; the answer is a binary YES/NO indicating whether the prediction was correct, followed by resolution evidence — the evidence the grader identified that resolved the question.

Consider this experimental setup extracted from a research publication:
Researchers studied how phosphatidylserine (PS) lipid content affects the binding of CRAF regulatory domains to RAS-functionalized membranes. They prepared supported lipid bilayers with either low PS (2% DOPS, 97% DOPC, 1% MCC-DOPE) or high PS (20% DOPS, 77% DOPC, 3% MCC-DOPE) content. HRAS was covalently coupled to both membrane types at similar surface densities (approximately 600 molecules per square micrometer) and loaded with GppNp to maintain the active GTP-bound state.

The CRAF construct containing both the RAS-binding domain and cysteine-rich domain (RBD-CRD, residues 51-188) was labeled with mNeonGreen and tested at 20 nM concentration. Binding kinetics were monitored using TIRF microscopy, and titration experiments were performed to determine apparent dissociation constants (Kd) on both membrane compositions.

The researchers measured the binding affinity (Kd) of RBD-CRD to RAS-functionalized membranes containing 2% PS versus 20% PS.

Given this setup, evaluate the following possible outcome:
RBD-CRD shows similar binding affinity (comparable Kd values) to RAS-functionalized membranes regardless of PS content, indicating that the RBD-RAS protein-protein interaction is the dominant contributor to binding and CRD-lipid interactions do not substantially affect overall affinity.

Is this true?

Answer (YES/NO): NO